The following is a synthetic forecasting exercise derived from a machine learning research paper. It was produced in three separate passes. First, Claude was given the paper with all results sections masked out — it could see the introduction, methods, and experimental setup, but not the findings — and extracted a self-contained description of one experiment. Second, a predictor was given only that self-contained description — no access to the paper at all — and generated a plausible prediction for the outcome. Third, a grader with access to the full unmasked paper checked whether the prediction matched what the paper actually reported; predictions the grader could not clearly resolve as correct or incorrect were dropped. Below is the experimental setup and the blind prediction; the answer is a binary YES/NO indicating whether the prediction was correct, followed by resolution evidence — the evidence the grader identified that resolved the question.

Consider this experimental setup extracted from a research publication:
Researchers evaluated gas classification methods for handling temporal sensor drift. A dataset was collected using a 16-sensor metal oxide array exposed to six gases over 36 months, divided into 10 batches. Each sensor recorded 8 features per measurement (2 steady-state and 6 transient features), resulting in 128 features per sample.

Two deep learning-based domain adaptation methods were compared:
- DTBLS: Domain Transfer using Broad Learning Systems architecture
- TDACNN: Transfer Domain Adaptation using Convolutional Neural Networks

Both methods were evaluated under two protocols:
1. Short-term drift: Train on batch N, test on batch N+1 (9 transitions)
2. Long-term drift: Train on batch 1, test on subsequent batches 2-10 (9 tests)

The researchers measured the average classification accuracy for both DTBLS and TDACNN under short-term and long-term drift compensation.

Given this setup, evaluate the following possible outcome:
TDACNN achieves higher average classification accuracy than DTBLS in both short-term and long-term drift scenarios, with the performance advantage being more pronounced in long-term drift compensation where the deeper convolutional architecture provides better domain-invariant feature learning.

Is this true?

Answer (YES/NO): NO